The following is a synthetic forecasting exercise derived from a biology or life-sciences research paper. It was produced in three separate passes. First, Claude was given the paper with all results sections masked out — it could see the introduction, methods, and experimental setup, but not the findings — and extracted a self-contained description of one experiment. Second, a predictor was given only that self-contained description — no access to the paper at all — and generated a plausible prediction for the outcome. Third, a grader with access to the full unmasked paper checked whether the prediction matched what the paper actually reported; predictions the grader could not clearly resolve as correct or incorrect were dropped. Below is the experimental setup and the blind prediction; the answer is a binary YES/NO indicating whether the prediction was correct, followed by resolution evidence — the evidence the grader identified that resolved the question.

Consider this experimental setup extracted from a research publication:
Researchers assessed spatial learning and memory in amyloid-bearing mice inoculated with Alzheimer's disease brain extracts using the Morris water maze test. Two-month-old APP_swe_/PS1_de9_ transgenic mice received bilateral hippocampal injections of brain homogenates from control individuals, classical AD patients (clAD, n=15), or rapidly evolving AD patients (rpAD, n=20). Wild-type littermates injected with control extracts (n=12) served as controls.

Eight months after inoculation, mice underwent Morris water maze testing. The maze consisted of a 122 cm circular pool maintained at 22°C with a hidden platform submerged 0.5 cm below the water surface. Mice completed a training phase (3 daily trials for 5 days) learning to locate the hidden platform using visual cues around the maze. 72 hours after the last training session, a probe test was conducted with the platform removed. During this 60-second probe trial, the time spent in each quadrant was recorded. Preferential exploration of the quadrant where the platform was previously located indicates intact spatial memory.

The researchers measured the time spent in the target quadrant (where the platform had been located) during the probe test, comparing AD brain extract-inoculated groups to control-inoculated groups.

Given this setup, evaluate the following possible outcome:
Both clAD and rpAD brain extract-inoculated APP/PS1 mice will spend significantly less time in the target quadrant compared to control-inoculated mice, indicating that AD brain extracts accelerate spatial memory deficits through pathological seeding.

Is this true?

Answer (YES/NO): NO